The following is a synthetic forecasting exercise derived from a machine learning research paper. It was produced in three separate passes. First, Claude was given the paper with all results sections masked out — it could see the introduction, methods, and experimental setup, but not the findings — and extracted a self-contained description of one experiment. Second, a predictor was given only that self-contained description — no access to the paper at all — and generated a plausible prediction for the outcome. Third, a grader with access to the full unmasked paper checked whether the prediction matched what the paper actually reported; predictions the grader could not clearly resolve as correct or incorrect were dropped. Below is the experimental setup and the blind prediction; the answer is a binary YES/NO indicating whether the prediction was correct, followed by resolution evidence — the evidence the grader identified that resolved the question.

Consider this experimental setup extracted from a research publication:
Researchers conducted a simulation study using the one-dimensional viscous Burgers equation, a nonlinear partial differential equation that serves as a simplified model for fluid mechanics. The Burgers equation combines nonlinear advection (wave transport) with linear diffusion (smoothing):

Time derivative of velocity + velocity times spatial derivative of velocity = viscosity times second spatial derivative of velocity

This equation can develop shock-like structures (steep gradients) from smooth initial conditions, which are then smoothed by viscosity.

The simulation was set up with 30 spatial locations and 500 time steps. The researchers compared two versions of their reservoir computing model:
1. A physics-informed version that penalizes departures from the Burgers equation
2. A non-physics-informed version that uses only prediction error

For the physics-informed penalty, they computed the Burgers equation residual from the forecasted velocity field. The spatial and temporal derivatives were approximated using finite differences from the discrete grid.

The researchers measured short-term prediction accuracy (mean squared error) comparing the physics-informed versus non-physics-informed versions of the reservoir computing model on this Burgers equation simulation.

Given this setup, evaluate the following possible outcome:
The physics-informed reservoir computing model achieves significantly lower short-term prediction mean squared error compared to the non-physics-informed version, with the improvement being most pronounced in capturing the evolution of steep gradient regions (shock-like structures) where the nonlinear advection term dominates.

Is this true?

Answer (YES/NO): NO